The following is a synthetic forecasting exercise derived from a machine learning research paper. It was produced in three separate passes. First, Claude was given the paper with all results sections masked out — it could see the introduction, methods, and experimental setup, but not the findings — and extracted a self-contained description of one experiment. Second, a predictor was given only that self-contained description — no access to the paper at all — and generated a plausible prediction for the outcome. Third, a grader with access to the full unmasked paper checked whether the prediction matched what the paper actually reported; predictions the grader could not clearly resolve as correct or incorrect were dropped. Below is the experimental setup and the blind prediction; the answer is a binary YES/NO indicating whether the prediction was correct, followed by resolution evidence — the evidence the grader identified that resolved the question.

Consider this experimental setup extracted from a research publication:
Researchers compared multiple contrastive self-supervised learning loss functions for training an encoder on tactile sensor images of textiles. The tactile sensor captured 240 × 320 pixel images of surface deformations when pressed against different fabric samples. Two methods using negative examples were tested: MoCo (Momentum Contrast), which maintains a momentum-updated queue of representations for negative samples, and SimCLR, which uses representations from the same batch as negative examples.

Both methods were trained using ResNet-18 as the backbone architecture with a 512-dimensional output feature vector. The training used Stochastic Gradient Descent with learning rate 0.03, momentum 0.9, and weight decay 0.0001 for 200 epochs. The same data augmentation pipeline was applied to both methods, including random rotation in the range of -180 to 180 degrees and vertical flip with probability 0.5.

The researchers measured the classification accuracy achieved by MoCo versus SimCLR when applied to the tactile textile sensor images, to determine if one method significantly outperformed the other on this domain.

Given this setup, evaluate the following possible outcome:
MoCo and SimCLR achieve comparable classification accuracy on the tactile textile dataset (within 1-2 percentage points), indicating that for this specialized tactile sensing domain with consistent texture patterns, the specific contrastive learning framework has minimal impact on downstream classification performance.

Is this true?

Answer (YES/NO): YES